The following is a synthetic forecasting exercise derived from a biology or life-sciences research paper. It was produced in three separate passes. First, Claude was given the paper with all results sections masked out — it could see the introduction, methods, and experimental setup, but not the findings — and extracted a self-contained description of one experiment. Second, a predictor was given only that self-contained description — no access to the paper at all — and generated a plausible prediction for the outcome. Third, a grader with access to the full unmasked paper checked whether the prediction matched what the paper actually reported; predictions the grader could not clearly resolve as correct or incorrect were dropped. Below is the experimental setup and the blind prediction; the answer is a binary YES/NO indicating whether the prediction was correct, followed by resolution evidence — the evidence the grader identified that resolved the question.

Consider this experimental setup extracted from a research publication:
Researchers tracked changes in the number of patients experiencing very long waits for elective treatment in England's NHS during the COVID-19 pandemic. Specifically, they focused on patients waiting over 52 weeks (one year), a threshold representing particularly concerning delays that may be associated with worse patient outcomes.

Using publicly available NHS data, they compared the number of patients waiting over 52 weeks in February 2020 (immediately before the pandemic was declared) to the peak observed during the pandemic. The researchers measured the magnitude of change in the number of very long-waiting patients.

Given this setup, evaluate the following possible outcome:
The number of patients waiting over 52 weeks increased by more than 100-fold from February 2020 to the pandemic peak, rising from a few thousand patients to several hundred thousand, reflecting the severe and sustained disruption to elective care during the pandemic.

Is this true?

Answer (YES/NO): YES